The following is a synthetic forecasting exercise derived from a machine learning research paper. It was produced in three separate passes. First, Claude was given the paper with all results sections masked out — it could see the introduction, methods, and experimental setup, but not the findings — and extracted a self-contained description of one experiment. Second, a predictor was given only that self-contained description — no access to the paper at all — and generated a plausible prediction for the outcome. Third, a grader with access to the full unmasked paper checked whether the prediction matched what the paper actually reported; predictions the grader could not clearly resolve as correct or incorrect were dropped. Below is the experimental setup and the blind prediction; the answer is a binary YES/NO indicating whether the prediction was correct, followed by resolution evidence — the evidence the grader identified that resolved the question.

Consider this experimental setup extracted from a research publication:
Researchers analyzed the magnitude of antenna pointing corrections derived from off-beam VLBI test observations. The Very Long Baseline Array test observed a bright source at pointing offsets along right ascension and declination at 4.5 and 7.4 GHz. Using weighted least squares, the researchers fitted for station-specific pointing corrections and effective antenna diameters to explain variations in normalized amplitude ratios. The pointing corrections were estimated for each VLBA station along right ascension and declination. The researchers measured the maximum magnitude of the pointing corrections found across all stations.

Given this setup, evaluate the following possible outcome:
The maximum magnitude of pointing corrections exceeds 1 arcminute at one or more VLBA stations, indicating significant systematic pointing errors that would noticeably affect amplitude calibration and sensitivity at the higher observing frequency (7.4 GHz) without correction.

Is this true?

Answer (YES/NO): NO